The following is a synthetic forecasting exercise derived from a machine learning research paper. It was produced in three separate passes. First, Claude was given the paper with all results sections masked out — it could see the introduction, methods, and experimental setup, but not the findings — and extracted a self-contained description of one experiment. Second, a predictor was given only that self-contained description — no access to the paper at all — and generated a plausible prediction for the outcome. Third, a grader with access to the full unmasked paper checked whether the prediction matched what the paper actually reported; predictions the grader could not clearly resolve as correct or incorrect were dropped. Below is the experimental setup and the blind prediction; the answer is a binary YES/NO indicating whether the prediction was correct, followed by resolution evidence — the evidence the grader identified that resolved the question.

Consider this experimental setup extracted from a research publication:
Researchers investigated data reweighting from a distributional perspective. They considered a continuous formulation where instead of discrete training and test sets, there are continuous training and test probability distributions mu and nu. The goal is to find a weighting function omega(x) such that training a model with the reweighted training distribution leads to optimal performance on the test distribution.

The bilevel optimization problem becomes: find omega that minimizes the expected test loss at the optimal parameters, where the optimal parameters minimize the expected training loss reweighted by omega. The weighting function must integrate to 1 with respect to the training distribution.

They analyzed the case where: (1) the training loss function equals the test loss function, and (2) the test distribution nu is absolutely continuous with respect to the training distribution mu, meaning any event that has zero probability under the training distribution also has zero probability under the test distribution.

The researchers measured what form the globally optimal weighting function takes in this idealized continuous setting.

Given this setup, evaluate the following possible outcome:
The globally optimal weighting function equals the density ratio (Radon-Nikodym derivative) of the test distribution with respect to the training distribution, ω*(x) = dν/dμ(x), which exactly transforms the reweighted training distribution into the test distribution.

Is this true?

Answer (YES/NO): YES